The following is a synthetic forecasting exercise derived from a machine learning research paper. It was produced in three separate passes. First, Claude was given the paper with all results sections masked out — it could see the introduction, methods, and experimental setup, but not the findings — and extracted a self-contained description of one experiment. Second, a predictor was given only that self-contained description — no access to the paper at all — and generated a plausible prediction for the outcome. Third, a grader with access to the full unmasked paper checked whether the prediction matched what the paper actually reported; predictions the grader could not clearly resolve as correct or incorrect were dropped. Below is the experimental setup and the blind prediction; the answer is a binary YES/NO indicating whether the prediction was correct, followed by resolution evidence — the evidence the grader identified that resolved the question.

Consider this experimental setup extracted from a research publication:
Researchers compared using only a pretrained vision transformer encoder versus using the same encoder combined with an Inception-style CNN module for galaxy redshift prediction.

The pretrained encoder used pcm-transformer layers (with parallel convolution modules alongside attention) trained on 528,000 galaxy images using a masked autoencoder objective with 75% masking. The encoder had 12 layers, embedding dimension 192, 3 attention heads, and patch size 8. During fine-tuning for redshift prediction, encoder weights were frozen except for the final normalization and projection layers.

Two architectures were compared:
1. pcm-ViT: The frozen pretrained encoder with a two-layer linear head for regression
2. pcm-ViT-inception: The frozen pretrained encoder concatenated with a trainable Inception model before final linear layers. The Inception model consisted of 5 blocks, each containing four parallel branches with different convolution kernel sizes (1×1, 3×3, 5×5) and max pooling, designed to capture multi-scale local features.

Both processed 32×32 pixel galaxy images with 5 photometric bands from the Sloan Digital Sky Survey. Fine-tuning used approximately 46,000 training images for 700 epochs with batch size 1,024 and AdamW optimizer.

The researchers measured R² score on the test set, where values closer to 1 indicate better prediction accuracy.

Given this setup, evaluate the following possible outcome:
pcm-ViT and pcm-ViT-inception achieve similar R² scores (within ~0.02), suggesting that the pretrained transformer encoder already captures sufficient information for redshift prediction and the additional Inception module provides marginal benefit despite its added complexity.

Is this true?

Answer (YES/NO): NO